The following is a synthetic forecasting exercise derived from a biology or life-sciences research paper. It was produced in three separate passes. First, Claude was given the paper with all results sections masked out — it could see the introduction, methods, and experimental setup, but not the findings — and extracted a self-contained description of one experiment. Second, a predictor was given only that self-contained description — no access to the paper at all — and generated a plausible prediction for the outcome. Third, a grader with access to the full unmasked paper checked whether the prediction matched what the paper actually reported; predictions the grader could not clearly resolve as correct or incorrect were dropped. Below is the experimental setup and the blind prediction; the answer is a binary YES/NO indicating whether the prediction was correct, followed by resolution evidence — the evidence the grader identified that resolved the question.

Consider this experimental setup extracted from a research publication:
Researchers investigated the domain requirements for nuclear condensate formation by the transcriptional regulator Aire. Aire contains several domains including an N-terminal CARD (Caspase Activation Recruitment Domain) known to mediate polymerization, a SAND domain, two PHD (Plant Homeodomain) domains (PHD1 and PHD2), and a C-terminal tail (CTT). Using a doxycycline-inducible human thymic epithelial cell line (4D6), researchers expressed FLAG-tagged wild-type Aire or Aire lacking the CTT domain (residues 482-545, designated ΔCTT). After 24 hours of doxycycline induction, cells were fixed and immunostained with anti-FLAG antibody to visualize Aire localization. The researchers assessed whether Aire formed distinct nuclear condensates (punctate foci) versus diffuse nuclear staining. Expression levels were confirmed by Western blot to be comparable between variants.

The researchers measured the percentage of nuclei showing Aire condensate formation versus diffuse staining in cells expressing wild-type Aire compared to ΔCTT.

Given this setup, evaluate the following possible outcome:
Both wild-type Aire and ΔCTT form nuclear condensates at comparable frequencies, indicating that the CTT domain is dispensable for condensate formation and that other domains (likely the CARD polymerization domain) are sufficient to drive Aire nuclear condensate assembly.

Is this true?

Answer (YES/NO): NO